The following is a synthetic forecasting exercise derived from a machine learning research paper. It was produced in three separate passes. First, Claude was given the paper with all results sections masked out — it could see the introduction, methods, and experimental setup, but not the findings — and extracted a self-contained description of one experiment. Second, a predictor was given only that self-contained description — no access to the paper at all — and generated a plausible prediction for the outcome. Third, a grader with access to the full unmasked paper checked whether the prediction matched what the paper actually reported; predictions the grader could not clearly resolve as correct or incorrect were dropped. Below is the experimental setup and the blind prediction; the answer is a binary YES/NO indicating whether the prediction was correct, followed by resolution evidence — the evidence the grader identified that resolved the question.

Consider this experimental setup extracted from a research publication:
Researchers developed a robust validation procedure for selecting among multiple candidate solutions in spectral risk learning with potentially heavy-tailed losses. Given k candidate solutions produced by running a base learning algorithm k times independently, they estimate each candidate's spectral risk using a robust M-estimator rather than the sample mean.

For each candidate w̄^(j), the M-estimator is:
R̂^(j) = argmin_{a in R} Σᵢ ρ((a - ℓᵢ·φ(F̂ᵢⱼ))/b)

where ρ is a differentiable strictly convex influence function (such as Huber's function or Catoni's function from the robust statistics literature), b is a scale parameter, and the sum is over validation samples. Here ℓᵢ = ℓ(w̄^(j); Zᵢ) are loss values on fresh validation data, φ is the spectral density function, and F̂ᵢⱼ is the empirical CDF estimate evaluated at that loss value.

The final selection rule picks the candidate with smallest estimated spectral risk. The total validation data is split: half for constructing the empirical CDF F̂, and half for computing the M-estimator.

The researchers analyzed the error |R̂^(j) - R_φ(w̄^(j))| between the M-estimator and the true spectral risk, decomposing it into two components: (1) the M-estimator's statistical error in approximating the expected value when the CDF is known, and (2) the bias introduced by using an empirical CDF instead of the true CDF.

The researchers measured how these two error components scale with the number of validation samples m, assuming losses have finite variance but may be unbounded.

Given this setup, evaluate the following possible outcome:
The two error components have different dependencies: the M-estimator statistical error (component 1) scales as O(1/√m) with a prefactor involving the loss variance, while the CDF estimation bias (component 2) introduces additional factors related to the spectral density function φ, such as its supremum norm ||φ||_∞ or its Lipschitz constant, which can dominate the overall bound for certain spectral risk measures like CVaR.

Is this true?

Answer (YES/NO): NO